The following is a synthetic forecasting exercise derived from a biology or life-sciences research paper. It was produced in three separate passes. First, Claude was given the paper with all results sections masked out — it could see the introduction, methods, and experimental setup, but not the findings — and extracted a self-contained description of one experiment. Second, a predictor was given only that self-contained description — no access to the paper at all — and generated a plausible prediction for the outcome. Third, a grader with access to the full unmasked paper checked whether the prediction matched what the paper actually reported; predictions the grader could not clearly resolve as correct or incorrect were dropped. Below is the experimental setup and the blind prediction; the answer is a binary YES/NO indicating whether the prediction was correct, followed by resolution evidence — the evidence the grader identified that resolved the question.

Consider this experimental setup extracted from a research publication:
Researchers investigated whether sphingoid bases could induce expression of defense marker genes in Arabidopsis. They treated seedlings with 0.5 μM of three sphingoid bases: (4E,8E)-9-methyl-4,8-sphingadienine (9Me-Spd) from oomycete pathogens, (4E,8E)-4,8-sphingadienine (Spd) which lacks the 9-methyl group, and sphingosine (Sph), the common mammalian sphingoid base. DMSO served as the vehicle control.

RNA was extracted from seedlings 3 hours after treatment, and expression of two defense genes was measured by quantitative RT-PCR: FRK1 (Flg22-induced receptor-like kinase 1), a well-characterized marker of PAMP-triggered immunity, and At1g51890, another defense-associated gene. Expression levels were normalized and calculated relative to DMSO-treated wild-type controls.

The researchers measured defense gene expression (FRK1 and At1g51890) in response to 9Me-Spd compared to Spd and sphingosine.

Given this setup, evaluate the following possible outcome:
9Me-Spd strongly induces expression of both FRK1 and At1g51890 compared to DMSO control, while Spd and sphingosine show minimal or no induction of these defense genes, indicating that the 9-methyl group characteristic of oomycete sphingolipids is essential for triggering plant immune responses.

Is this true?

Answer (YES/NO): NO